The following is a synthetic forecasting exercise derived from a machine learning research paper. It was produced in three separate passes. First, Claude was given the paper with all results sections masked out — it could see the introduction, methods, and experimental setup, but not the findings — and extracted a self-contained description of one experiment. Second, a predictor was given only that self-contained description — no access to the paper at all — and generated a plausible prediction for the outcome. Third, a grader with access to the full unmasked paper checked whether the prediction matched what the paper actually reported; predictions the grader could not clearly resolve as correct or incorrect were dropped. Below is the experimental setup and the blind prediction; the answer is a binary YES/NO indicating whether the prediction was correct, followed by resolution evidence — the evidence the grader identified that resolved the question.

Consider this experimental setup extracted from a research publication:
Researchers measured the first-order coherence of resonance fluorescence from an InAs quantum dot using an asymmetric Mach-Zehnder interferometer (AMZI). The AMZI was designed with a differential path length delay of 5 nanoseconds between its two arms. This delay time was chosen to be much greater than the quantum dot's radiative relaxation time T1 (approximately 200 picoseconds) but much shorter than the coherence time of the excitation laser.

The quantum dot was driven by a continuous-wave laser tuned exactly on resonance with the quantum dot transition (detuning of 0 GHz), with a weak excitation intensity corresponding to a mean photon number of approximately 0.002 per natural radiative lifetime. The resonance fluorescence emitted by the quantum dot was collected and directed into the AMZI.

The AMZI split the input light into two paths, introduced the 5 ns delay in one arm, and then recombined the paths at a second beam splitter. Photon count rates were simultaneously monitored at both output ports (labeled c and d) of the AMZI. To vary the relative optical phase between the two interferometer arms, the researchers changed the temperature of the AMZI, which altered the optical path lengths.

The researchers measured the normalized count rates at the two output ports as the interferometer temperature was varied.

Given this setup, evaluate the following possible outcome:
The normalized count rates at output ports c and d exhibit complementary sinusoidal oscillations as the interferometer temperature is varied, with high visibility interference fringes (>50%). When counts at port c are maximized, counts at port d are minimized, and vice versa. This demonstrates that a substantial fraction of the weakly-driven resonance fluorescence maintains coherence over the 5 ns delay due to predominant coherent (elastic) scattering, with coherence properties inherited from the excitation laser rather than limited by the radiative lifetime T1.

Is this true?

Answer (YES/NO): YES